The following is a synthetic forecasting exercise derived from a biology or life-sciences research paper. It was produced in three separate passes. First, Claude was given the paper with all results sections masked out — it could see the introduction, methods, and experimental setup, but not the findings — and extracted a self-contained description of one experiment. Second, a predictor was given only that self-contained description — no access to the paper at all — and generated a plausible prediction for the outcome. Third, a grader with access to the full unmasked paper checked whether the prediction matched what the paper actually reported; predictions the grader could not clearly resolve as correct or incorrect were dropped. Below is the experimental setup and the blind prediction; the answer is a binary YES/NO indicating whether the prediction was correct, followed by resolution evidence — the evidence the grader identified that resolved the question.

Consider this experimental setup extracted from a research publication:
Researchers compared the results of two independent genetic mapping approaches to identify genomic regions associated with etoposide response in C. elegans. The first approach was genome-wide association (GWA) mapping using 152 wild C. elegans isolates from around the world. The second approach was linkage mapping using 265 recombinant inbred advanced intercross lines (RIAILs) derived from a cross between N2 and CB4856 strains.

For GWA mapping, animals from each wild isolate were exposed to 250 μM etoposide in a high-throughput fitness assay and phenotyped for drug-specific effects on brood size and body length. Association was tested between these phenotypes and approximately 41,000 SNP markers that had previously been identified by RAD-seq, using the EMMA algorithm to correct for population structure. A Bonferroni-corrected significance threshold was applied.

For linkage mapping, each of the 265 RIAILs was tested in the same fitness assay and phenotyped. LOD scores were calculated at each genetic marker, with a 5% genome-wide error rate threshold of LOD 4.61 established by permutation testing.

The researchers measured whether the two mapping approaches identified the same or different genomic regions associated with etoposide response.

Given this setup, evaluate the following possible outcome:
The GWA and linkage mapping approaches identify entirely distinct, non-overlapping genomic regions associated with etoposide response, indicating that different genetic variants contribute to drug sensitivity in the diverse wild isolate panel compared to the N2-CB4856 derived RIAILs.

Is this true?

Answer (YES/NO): NO